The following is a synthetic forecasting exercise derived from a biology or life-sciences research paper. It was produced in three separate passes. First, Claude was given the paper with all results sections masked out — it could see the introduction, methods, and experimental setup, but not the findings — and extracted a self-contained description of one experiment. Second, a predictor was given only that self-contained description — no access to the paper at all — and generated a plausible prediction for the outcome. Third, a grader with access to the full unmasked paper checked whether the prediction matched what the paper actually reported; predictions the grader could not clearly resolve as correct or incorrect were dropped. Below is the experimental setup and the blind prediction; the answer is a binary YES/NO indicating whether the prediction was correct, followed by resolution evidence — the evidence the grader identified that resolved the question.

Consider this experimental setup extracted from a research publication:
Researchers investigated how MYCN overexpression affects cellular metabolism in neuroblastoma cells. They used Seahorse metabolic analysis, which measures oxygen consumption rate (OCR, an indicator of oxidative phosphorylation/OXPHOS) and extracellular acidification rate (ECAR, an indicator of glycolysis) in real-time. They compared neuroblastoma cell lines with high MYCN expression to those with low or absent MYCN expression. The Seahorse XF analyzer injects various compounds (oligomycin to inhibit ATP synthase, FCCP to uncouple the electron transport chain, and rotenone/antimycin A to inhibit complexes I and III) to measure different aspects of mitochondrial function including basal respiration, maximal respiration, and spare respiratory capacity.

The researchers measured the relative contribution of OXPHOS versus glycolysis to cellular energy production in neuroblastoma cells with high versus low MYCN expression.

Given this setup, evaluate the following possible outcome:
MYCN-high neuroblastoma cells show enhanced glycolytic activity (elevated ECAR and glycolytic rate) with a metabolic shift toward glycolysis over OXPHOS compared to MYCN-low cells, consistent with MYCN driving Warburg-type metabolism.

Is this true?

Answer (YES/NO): NO